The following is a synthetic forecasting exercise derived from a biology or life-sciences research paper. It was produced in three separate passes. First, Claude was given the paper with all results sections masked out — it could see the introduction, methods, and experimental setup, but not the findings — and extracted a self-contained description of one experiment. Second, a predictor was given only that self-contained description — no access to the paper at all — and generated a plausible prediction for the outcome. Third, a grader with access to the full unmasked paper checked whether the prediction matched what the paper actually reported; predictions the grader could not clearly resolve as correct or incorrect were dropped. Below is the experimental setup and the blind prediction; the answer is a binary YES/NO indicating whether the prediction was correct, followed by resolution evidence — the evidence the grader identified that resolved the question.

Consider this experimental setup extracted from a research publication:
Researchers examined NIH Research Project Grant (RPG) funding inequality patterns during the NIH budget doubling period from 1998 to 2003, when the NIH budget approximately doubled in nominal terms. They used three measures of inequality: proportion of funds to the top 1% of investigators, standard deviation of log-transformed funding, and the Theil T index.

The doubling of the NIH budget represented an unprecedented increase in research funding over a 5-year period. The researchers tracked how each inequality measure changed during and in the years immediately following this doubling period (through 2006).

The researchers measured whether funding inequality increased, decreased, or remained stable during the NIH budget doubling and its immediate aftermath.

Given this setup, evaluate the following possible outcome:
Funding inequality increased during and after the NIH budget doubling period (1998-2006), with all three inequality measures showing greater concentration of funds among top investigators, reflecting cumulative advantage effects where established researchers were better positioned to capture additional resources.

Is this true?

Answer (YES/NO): YES